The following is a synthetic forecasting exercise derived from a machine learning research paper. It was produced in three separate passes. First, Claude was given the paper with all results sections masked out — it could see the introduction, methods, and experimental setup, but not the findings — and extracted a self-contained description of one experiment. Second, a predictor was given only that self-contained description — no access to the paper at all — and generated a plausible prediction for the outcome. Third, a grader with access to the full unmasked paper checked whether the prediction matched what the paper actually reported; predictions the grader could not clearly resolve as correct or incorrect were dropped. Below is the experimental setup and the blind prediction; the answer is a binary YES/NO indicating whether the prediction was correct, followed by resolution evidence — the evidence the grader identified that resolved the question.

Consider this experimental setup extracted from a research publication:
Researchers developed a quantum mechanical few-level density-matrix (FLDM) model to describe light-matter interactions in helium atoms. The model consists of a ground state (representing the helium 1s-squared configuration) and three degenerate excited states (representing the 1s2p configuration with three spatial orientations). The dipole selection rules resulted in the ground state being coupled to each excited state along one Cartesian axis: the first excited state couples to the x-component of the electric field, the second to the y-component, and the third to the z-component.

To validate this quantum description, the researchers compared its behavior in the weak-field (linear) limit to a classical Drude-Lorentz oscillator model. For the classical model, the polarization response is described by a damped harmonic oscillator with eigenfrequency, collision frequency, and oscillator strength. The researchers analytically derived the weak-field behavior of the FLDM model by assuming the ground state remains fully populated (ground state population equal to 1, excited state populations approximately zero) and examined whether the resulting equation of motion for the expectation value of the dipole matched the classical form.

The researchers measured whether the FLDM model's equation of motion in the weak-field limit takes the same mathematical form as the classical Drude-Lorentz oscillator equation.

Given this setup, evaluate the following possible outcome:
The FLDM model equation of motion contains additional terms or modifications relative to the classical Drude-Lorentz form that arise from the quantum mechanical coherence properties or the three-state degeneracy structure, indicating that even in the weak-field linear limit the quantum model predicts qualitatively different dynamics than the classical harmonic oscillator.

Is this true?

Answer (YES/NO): NO